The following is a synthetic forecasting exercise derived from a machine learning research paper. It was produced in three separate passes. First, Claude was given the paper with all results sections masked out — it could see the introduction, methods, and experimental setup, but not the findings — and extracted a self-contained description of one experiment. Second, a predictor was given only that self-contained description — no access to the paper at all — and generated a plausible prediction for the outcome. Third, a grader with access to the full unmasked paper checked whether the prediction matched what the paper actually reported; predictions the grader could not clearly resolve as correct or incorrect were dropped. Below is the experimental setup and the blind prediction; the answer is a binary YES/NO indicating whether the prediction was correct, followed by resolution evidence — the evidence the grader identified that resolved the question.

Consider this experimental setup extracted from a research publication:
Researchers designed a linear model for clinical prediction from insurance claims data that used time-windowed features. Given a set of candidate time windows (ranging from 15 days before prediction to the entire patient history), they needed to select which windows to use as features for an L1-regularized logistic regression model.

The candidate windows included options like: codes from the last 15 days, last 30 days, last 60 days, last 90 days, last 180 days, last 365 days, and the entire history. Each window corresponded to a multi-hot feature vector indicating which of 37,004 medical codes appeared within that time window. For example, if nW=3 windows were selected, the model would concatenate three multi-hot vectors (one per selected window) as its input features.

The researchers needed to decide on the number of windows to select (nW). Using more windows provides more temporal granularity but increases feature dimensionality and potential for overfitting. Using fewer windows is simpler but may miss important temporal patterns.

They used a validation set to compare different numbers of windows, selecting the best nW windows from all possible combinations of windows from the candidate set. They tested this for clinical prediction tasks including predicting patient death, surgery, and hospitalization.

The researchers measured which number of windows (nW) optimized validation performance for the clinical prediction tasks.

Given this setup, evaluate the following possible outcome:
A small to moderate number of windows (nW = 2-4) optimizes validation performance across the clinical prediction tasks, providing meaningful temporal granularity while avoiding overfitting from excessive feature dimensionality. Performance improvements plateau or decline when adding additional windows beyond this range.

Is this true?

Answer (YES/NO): NO